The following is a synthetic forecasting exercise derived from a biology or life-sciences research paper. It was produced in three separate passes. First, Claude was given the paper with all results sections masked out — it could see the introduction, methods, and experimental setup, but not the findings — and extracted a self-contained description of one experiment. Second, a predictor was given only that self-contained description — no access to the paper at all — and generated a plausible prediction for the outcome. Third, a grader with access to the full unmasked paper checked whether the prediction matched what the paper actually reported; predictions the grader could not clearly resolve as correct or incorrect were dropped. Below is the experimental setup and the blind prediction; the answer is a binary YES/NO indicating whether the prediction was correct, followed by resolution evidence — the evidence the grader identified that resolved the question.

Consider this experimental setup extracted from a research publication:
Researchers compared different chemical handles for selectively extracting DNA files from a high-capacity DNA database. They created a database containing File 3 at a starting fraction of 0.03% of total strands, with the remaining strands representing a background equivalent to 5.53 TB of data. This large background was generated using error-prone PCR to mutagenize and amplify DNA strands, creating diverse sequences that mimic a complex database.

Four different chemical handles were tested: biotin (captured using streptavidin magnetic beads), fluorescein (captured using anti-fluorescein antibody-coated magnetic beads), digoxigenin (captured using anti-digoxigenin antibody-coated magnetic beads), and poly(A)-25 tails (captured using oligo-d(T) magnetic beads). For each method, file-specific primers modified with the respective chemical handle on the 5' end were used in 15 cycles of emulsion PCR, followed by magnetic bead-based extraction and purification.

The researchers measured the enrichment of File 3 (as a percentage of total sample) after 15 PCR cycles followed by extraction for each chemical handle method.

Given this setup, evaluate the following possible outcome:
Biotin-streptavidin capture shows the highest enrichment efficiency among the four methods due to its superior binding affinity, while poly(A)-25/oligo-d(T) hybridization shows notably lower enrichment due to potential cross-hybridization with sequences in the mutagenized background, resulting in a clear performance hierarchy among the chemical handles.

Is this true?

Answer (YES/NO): YES